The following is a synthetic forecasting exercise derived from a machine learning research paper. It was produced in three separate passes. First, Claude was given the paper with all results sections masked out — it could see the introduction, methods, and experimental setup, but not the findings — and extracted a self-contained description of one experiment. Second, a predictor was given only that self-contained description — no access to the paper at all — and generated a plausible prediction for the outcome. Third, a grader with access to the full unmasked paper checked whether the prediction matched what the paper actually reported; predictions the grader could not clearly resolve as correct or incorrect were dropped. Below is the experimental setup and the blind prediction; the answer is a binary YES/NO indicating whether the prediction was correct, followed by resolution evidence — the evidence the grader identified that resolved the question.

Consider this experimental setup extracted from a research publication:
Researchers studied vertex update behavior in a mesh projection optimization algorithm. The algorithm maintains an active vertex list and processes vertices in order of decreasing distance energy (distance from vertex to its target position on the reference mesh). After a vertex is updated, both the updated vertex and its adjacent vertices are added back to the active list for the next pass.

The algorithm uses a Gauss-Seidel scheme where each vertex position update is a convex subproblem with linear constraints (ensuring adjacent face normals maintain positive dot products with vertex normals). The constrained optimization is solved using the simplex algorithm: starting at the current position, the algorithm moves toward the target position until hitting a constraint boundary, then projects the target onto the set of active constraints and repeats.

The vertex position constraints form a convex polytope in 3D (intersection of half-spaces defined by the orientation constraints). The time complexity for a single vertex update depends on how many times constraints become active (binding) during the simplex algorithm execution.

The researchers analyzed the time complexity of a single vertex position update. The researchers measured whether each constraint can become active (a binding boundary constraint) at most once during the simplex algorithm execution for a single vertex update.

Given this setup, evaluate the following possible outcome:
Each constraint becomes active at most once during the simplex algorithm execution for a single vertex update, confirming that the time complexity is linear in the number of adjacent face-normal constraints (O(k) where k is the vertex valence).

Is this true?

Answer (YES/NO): YES